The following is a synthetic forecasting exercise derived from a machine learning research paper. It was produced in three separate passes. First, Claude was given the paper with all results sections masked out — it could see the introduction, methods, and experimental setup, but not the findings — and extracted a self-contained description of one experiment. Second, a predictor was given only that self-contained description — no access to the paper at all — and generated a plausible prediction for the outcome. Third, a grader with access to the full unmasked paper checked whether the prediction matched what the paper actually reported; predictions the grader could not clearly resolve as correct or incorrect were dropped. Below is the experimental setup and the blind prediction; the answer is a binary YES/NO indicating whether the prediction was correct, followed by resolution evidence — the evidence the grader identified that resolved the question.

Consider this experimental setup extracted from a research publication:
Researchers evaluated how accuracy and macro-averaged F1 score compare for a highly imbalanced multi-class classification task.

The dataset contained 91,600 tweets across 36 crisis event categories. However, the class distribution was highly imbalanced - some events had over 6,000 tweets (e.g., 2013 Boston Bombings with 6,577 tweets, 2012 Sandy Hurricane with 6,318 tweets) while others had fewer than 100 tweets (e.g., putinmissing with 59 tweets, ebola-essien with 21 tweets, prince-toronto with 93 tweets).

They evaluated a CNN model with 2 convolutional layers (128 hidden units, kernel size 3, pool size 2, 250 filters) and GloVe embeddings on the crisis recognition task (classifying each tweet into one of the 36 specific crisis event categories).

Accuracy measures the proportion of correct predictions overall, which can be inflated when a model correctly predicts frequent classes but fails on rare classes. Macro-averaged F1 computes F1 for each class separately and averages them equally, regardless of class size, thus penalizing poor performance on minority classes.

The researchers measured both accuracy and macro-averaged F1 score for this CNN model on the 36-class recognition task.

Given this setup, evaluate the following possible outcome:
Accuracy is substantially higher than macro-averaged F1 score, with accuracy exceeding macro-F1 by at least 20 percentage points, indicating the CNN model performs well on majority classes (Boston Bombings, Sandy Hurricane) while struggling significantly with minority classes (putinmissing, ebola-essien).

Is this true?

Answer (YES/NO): YES